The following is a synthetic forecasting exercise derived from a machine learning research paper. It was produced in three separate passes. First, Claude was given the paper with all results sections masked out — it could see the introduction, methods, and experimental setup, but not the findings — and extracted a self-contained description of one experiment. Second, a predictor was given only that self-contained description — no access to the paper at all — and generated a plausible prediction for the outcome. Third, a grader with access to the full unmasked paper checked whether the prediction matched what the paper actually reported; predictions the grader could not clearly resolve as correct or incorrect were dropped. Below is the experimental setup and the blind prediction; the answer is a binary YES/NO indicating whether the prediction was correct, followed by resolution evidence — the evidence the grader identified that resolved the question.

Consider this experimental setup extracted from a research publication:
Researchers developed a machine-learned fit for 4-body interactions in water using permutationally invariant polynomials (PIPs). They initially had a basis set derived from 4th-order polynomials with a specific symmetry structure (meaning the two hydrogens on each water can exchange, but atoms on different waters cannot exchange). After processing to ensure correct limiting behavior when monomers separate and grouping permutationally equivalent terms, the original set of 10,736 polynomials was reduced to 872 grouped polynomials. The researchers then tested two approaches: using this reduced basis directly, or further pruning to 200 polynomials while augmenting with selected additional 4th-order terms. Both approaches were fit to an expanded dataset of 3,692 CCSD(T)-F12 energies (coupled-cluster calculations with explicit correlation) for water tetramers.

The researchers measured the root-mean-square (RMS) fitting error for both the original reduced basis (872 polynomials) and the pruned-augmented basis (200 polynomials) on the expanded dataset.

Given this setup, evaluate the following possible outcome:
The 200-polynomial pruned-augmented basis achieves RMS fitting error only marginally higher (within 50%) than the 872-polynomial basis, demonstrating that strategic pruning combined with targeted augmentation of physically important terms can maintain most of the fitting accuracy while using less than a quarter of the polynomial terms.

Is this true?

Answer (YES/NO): NO